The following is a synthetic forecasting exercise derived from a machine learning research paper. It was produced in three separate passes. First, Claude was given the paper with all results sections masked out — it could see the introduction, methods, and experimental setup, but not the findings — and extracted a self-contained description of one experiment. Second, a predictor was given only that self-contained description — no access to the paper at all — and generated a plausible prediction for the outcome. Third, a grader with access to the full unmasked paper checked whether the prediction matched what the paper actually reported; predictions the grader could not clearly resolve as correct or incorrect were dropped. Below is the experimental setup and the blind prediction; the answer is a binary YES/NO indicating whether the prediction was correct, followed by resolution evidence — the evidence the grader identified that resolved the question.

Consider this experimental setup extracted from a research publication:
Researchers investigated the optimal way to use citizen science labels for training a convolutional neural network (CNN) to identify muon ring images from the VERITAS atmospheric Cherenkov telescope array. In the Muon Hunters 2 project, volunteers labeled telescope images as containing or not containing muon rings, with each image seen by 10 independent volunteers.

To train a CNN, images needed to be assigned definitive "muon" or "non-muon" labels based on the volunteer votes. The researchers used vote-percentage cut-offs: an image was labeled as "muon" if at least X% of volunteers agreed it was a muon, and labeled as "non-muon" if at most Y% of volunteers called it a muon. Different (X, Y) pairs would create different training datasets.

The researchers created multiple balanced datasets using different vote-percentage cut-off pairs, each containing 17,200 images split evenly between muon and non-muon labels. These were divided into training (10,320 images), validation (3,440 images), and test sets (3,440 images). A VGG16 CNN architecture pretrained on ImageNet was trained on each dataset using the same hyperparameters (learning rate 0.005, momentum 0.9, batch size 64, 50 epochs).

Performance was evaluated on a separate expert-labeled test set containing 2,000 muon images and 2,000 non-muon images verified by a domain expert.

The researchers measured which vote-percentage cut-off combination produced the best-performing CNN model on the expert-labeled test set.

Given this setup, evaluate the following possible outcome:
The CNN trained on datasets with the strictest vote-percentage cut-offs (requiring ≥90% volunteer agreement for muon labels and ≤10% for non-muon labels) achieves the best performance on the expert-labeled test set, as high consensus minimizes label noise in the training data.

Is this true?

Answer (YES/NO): NO